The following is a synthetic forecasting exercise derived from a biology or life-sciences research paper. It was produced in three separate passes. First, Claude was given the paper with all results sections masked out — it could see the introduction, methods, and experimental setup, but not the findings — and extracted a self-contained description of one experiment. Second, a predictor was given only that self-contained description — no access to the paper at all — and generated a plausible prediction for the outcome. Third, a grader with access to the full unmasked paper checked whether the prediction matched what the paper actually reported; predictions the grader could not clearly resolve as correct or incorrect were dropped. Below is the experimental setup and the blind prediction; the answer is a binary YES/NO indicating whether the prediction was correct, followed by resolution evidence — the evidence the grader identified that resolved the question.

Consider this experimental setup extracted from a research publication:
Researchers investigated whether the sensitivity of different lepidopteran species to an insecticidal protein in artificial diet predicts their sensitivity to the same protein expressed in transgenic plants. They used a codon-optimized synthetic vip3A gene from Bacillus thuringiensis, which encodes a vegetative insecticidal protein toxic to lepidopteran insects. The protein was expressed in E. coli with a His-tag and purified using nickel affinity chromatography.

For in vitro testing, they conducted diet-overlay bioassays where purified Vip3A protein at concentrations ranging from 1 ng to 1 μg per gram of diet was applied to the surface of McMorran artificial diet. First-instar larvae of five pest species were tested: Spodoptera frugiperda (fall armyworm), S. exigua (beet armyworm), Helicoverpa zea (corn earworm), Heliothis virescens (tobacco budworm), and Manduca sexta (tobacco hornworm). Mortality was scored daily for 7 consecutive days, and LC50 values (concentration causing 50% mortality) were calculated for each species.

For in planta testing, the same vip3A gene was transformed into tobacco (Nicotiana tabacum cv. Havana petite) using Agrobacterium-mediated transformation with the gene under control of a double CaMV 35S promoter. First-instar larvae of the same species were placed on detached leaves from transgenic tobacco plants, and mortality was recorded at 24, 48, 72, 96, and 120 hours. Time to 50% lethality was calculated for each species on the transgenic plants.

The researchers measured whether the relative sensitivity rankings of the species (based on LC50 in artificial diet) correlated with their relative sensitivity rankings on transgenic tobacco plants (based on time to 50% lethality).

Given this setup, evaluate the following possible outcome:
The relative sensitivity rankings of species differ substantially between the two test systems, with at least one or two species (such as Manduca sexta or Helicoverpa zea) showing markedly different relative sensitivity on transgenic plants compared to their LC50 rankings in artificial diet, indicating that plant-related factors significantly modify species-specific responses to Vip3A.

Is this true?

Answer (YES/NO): YES